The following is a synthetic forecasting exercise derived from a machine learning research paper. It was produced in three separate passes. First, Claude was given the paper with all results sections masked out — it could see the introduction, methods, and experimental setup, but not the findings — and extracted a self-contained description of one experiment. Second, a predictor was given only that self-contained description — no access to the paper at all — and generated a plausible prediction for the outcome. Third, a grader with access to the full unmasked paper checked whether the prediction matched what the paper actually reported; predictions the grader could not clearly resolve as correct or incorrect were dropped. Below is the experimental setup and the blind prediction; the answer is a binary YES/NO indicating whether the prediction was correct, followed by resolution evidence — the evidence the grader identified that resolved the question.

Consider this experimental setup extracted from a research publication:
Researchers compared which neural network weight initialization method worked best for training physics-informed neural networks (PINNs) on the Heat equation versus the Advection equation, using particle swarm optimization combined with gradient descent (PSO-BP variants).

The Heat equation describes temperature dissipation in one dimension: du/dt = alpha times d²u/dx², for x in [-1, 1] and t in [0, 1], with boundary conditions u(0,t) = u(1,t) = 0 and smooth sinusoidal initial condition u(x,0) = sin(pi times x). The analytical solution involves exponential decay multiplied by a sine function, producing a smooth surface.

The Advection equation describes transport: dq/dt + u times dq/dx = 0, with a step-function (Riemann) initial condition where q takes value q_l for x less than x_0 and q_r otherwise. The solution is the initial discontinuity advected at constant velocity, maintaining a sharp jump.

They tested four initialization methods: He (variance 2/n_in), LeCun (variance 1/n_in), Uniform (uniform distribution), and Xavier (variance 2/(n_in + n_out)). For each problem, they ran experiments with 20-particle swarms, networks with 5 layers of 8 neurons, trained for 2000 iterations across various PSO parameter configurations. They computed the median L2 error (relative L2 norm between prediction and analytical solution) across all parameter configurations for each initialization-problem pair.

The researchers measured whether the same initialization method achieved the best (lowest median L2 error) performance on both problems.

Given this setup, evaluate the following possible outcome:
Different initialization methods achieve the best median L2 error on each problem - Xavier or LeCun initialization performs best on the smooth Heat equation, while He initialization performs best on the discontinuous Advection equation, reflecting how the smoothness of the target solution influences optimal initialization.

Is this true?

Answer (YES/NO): NO